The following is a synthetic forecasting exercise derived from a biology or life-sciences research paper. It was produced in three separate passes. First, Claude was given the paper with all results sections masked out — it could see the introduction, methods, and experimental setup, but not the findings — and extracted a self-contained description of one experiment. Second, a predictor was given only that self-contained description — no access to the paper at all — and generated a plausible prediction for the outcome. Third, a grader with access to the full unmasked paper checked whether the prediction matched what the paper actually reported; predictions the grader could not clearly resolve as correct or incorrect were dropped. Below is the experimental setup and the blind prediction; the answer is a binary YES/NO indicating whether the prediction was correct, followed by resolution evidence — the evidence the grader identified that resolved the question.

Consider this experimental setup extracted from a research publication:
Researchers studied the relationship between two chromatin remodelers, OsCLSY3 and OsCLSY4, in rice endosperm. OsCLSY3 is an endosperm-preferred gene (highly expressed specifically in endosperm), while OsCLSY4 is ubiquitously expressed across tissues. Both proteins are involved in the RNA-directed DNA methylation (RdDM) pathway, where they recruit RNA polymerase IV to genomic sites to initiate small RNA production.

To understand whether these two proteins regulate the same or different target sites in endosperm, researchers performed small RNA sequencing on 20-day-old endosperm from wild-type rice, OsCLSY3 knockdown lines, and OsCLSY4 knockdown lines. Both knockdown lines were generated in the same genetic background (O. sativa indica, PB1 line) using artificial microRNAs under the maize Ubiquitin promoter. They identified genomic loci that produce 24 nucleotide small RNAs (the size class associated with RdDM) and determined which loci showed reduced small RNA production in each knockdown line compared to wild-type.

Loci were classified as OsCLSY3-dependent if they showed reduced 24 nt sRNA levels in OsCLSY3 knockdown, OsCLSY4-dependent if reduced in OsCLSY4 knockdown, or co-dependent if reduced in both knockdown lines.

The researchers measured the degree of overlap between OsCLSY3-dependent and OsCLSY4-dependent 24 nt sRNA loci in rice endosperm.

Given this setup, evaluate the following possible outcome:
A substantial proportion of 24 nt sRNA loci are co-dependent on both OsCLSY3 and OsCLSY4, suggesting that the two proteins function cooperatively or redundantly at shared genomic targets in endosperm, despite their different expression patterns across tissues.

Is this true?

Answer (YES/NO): NO